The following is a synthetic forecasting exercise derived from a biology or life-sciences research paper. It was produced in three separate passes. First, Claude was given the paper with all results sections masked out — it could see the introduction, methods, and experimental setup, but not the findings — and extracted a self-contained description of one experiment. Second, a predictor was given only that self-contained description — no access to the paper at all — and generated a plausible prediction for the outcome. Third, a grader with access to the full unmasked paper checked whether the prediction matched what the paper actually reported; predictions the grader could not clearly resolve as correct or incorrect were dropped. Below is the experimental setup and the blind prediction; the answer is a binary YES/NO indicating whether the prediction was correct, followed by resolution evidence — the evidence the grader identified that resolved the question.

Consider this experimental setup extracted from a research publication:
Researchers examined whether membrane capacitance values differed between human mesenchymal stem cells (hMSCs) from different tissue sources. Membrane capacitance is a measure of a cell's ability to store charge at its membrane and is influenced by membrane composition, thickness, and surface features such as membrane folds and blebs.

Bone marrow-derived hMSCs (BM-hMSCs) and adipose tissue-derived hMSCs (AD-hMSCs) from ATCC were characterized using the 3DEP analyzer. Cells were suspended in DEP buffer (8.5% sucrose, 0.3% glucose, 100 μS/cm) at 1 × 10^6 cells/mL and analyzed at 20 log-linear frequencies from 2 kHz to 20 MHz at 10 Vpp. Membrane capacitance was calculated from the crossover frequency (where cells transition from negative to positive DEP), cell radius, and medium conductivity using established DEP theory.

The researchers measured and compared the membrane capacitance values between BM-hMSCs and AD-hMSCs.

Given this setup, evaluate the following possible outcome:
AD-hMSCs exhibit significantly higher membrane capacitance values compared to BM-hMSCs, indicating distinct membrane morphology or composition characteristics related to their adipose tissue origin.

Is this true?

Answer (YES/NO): NO